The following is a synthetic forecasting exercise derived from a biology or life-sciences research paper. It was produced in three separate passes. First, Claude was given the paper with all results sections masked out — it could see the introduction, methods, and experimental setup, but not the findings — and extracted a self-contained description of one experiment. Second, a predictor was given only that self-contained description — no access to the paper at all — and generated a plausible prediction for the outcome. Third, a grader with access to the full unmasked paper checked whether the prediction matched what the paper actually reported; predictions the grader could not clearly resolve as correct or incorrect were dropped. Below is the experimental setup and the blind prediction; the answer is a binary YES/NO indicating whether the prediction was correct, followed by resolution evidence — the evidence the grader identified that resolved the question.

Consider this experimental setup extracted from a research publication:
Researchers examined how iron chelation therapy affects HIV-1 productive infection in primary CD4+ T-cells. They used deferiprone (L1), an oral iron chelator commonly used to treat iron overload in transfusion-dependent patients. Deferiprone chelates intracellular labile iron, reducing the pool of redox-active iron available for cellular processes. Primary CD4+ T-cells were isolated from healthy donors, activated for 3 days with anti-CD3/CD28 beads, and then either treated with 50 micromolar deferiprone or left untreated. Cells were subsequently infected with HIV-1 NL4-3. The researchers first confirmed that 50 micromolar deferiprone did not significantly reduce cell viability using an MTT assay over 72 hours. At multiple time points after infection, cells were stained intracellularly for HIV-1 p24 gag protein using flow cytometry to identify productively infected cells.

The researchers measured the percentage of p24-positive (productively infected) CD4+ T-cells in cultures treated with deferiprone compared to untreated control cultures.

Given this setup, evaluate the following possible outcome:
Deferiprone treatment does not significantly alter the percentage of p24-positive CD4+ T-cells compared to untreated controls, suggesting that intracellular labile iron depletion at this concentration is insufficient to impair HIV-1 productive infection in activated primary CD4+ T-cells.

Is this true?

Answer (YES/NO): YES